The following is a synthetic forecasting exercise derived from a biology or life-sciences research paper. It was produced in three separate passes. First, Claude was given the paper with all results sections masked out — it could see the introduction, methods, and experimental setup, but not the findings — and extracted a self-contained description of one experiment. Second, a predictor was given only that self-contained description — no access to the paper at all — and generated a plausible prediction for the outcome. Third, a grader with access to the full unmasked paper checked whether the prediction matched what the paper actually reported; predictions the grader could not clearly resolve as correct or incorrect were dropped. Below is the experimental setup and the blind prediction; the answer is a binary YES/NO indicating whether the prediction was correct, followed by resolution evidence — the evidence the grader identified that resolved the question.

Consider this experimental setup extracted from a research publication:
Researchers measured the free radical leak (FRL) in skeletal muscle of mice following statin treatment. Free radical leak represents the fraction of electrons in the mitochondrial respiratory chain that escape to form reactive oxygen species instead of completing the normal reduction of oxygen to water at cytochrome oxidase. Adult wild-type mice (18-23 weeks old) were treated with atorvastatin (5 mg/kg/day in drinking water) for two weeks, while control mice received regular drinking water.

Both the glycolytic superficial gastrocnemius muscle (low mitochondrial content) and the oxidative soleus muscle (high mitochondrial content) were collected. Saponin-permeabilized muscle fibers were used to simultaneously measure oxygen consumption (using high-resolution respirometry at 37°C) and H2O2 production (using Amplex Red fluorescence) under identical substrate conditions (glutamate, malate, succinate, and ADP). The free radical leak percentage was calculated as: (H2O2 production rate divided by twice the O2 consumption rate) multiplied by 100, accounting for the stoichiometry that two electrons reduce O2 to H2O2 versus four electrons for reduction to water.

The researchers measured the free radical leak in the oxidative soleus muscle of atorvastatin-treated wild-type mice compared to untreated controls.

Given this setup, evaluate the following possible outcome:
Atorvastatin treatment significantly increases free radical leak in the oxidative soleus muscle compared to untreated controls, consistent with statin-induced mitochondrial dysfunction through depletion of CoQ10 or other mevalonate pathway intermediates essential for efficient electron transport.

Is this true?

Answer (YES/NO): NO